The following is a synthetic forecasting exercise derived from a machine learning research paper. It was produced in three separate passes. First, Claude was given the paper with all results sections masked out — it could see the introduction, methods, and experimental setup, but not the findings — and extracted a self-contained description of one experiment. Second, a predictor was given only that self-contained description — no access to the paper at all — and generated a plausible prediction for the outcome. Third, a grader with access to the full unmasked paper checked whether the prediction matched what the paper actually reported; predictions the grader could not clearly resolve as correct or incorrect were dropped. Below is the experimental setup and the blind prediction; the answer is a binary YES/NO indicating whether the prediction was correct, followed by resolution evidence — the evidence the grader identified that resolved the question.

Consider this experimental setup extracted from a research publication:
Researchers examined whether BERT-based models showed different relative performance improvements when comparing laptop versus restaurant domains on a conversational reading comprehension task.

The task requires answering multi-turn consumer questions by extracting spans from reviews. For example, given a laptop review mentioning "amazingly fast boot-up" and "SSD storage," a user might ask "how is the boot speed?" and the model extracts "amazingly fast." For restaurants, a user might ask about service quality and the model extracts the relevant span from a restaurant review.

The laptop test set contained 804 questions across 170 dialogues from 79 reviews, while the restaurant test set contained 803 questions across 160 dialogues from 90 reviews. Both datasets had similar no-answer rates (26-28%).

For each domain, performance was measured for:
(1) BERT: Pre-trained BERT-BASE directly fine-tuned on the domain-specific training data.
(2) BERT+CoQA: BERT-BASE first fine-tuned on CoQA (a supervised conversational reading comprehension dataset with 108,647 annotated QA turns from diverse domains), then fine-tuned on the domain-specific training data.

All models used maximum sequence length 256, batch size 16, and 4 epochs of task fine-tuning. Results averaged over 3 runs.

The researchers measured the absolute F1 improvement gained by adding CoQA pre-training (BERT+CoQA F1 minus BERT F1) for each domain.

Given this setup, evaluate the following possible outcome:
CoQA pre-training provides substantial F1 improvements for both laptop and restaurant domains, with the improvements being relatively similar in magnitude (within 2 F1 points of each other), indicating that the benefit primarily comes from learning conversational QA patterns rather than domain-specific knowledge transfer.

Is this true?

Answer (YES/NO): NO